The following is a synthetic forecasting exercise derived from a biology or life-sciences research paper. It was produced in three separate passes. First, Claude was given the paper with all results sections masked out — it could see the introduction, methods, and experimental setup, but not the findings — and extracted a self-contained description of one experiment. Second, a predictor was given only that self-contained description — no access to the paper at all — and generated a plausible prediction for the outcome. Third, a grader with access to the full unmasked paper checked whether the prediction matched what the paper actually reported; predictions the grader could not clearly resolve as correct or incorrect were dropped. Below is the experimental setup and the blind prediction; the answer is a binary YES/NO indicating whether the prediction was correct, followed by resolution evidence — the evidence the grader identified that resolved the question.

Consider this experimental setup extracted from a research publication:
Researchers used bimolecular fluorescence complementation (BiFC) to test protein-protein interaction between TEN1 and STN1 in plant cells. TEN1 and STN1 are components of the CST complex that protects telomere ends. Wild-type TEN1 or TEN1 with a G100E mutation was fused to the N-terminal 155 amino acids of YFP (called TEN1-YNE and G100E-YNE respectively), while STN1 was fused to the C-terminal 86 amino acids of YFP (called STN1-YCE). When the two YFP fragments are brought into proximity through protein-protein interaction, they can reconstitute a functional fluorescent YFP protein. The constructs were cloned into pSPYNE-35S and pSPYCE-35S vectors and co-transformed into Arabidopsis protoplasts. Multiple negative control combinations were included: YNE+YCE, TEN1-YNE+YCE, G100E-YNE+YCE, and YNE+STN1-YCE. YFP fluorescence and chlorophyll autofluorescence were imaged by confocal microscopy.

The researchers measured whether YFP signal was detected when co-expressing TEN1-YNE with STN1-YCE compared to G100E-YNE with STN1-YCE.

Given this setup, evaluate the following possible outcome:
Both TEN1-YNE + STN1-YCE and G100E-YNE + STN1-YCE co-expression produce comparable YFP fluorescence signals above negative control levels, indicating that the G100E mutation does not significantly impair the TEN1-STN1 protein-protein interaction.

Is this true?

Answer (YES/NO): YES